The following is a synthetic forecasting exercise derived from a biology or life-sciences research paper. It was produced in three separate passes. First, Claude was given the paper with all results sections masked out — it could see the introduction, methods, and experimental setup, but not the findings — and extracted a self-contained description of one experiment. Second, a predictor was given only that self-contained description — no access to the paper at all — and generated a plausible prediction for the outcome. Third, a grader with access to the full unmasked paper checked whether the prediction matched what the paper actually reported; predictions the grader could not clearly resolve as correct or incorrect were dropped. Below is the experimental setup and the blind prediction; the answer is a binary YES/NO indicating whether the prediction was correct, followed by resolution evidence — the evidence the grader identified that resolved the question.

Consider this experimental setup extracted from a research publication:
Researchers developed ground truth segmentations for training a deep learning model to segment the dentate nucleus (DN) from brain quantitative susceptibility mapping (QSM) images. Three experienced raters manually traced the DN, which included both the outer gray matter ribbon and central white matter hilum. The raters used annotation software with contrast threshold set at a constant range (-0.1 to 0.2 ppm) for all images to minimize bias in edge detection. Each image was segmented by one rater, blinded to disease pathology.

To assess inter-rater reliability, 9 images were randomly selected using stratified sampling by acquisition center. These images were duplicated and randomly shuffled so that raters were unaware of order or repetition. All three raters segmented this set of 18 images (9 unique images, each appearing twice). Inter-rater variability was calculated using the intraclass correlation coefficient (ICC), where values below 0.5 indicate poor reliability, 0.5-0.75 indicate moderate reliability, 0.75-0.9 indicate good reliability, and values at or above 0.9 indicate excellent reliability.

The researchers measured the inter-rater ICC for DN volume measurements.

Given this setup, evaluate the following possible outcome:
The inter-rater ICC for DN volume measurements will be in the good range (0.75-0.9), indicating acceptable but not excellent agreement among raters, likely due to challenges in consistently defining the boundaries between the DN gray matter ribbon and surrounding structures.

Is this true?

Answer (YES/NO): NO